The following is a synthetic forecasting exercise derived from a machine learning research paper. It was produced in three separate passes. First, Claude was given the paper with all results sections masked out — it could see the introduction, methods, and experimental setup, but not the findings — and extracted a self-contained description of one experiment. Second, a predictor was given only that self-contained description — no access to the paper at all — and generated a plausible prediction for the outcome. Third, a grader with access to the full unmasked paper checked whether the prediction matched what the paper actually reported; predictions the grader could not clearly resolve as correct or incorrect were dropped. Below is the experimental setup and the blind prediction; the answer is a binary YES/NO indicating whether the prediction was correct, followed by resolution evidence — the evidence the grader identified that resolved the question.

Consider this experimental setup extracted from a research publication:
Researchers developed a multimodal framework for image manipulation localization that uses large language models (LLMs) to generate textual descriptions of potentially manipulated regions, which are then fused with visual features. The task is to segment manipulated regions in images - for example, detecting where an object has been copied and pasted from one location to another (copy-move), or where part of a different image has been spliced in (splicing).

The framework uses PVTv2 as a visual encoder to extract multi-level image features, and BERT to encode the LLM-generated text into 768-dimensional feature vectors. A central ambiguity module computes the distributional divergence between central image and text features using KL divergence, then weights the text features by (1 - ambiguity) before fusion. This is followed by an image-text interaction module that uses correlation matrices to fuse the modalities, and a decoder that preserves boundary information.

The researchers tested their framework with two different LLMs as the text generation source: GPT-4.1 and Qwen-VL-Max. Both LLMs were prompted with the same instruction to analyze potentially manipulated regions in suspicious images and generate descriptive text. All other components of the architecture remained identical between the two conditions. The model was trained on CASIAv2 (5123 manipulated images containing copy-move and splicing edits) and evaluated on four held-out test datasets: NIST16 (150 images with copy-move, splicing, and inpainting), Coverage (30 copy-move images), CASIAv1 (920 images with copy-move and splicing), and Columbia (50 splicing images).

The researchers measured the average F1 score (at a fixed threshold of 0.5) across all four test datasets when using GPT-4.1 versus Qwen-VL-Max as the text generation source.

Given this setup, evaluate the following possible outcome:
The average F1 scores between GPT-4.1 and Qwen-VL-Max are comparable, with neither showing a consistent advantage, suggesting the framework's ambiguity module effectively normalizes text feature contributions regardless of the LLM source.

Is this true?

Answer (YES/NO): NO